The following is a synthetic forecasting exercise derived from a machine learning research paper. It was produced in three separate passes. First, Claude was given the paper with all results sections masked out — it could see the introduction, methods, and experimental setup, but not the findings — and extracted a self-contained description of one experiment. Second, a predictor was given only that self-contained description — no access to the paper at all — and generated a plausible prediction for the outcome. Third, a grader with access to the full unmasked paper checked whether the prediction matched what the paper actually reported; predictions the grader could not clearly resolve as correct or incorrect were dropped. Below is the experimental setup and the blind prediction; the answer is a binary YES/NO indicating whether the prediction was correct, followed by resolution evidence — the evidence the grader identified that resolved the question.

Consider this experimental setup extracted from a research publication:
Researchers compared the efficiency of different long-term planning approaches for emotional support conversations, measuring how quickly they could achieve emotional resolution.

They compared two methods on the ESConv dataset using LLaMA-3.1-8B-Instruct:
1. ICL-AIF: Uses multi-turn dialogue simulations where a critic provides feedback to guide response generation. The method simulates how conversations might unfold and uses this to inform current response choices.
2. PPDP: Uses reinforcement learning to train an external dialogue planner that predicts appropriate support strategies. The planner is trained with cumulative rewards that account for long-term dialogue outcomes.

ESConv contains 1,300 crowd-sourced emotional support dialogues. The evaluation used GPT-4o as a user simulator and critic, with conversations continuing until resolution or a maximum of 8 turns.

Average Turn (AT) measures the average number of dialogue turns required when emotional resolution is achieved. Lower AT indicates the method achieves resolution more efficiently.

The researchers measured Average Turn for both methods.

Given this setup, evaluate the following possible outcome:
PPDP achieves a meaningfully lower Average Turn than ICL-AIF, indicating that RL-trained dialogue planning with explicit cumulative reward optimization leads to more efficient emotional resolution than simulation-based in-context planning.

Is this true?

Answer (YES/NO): NO